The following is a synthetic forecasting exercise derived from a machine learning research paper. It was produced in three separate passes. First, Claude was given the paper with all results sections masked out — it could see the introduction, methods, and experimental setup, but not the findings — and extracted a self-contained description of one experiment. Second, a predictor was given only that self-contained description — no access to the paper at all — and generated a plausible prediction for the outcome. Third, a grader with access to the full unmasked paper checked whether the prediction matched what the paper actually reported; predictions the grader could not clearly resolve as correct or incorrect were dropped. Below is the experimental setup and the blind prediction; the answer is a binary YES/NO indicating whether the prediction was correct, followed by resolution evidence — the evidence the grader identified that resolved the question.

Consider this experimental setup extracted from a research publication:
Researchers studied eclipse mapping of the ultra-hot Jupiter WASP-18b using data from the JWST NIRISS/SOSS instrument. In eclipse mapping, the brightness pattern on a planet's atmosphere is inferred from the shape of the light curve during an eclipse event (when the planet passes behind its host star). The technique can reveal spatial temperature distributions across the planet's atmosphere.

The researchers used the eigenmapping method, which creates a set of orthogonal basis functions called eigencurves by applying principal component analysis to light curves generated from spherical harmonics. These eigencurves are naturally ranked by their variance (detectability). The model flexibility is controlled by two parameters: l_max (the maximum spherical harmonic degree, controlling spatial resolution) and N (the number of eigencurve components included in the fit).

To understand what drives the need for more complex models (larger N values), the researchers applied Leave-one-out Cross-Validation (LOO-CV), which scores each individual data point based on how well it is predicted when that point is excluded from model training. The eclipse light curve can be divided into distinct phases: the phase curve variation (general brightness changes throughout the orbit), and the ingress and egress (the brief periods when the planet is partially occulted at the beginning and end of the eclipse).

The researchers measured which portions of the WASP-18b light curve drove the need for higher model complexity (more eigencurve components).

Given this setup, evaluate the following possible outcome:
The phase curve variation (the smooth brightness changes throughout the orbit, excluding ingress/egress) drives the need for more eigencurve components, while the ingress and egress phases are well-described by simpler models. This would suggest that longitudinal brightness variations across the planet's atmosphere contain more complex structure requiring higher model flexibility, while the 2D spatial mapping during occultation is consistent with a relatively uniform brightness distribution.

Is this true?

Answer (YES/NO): NO